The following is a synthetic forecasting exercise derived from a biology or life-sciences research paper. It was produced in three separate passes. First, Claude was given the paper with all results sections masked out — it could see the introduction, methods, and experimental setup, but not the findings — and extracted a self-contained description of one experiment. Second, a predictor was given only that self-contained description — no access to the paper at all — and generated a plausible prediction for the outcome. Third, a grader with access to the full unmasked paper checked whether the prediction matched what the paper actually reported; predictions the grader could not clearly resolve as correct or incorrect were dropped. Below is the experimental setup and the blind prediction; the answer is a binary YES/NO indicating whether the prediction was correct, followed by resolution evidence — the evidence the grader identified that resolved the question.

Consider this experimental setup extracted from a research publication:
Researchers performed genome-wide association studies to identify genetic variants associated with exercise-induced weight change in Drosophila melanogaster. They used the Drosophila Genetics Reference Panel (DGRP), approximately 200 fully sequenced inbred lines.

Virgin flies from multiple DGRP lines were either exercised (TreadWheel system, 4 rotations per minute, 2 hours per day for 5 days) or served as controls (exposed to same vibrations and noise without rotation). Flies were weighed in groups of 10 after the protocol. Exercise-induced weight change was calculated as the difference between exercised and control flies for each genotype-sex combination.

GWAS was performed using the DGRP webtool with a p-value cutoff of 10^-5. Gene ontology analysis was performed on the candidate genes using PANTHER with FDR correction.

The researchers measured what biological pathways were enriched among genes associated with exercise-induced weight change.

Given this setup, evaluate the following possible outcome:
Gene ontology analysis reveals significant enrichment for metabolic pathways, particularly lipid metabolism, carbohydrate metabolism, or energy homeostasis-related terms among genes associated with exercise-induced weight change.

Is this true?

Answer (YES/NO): NO